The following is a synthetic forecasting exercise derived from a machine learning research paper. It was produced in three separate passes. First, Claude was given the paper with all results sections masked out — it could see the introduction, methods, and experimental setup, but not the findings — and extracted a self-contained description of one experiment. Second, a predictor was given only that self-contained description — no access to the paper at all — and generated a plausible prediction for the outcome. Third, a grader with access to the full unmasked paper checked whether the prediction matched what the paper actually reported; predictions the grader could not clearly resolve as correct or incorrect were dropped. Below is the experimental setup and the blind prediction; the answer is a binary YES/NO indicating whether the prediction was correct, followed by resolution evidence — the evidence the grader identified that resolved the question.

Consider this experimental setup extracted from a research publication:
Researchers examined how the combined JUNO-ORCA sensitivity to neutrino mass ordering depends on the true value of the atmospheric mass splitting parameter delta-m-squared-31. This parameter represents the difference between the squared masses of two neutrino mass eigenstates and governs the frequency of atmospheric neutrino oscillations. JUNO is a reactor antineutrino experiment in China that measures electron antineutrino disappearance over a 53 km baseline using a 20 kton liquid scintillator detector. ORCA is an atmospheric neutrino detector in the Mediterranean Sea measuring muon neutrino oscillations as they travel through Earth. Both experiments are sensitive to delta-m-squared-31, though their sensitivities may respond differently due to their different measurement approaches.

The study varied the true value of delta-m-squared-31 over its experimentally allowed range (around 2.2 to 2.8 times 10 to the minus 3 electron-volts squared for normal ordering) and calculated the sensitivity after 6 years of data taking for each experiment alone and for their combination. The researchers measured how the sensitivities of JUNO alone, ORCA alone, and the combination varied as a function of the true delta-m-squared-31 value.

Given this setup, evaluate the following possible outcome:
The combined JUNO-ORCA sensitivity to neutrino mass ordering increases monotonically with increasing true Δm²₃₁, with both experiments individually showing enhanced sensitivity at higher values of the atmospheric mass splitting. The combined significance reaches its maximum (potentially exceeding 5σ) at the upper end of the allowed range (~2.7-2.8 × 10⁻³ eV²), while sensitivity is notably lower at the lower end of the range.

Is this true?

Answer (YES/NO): NO